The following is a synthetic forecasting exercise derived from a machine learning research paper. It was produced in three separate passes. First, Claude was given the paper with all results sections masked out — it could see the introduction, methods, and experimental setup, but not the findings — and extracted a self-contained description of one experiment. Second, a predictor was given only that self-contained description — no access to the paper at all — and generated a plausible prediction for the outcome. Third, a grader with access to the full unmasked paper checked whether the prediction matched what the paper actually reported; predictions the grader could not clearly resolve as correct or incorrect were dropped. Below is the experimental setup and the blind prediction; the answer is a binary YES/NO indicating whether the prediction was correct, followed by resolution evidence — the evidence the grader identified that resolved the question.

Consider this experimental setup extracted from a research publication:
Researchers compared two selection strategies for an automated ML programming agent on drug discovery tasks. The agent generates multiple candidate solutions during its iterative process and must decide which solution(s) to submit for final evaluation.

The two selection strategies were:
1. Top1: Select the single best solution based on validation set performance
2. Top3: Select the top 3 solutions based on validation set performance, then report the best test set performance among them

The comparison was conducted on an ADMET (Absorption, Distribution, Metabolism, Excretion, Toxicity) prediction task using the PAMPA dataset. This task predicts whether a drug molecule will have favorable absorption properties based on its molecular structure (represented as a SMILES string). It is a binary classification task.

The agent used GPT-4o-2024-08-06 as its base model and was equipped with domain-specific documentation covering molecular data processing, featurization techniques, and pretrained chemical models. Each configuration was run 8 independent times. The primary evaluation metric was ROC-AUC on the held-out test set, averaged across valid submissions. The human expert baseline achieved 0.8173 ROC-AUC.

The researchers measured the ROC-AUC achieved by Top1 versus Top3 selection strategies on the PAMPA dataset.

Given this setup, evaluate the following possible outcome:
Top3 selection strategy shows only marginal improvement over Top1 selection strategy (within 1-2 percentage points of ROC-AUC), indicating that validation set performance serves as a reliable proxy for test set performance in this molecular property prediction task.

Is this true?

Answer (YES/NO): NO